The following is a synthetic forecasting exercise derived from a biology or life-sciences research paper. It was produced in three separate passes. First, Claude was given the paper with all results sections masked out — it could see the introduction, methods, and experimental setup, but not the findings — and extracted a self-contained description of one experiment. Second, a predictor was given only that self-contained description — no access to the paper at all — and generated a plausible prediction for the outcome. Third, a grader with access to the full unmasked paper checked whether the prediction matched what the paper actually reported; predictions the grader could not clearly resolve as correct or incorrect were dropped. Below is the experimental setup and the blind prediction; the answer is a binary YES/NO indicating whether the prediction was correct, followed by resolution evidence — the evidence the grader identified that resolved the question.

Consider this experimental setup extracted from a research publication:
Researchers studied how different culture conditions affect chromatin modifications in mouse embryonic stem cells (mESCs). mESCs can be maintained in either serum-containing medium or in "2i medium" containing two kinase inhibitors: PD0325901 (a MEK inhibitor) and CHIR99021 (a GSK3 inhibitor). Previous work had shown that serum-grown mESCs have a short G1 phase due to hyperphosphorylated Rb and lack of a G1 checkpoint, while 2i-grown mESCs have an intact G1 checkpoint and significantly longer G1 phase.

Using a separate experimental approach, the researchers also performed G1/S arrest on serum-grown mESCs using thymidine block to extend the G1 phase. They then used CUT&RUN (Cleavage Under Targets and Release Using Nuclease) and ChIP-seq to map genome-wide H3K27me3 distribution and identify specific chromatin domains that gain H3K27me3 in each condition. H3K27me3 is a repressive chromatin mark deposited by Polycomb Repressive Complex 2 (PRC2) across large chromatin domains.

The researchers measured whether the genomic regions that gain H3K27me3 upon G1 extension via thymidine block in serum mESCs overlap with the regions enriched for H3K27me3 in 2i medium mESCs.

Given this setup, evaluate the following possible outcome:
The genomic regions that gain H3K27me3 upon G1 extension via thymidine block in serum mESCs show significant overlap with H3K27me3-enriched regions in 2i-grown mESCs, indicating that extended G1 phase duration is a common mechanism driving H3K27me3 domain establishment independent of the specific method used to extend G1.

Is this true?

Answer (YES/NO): YES